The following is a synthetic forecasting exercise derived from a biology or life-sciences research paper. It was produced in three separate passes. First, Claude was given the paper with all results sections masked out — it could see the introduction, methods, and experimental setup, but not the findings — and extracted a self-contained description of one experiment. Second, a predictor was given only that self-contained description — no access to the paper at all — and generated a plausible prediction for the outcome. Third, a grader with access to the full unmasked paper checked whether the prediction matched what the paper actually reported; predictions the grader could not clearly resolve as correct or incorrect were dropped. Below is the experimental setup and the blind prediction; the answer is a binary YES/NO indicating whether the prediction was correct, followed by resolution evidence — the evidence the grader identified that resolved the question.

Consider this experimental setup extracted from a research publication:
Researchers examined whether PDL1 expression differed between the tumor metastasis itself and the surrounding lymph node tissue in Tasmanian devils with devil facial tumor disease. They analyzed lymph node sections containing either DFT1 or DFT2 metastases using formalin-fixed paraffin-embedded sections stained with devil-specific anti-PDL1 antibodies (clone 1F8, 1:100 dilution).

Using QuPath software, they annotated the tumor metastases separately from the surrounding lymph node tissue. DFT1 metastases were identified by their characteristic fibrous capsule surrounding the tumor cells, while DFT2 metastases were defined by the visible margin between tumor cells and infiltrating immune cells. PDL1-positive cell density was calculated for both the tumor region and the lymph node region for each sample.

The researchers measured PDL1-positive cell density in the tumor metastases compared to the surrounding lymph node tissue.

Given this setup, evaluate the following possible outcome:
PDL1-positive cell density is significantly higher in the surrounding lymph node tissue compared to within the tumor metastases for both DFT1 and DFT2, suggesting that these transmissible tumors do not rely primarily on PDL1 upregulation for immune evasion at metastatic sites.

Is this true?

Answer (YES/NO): NO